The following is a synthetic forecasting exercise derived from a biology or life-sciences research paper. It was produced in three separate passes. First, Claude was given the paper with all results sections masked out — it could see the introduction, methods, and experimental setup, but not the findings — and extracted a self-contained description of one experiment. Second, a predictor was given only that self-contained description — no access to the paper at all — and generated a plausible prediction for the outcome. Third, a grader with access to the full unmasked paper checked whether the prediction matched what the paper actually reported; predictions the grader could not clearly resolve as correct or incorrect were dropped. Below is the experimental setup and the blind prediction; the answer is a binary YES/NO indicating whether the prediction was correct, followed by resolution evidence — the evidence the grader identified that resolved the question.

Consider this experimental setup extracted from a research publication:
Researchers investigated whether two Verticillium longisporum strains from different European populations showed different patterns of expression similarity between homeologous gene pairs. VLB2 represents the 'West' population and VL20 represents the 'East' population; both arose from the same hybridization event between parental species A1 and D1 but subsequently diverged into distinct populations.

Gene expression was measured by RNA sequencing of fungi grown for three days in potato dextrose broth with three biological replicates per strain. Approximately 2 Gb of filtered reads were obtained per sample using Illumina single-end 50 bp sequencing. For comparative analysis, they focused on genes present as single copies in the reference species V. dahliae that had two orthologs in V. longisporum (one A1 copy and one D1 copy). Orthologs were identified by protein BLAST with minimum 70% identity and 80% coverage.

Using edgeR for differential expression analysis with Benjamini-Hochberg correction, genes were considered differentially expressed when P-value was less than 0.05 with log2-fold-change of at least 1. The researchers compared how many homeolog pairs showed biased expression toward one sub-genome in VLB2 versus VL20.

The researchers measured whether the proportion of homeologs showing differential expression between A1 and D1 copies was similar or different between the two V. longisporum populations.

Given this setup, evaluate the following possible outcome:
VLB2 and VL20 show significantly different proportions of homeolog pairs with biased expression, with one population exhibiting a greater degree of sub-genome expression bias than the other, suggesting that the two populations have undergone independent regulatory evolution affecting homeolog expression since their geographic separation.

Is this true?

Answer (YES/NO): NO